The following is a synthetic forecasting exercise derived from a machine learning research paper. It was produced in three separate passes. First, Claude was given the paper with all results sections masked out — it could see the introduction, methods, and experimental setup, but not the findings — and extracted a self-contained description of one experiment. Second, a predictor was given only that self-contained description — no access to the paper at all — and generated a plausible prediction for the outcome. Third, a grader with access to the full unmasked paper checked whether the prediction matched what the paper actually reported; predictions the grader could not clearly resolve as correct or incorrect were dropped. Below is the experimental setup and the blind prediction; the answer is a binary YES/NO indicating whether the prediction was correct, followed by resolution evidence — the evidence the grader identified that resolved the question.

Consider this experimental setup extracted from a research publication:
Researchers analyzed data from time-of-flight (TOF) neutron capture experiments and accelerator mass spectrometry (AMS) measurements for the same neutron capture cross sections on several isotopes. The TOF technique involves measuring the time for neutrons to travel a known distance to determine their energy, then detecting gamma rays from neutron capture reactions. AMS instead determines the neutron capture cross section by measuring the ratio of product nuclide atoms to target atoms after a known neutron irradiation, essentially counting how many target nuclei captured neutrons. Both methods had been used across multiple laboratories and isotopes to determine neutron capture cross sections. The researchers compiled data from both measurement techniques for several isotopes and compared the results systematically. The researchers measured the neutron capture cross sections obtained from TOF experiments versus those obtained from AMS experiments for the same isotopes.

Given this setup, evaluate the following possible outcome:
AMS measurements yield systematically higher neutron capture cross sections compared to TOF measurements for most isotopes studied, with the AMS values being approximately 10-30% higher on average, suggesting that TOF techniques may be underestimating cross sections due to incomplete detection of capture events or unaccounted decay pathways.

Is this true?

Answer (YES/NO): NO